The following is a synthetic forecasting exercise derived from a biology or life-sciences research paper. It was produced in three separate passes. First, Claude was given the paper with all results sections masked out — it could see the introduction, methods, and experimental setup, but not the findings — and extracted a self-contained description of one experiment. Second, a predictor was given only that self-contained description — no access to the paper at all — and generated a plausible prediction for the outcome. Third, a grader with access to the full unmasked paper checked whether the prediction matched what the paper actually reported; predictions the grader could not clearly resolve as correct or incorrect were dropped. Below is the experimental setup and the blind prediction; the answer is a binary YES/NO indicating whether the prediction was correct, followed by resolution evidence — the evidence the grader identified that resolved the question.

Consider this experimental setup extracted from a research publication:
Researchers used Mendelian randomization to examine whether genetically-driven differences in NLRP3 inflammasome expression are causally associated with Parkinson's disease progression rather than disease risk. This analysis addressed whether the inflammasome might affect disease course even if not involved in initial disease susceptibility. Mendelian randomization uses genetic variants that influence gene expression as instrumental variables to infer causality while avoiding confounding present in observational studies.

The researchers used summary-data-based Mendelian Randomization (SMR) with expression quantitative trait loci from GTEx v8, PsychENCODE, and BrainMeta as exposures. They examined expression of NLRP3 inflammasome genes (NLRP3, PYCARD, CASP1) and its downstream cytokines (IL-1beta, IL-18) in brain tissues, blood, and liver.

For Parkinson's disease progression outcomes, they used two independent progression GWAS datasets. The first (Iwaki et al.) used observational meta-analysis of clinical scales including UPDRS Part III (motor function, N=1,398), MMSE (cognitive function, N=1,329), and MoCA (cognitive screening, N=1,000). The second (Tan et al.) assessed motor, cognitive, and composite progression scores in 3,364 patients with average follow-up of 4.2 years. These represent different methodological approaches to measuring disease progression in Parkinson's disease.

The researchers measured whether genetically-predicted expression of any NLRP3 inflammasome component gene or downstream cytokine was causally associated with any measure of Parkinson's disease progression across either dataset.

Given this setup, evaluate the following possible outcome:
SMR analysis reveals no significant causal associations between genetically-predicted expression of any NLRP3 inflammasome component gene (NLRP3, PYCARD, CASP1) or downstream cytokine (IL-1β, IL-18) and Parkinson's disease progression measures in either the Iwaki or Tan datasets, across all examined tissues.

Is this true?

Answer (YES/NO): YES